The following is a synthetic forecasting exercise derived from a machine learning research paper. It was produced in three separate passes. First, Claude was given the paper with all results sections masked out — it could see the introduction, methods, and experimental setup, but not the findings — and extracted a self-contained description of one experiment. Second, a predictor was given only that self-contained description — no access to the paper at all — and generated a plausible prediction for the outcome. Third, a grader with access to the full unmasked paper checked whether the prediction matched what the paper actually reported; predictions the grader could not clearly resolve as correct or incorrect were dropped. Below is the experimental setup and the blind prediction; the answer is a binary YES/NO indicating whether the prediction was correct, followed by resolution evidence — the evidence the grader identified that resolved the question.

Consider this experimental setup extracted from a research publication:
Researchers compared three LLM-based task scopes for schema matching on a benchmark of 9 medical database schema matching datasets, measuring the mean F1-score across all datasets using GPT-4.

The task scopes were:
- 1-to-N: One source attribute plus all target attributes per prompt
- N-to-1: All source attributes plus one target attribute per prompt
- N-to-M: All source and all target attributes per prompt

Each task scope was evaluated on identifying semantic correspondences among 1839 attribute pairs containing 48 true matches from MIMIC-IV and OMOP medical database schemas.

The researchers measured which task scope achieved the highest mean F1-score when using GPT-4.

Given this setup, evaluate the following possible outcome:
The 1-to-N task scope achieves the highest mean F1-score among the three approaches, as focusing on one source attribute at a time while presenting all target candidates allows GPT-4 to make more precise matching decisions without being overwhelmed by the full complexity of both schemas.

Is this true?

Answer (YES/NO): NO